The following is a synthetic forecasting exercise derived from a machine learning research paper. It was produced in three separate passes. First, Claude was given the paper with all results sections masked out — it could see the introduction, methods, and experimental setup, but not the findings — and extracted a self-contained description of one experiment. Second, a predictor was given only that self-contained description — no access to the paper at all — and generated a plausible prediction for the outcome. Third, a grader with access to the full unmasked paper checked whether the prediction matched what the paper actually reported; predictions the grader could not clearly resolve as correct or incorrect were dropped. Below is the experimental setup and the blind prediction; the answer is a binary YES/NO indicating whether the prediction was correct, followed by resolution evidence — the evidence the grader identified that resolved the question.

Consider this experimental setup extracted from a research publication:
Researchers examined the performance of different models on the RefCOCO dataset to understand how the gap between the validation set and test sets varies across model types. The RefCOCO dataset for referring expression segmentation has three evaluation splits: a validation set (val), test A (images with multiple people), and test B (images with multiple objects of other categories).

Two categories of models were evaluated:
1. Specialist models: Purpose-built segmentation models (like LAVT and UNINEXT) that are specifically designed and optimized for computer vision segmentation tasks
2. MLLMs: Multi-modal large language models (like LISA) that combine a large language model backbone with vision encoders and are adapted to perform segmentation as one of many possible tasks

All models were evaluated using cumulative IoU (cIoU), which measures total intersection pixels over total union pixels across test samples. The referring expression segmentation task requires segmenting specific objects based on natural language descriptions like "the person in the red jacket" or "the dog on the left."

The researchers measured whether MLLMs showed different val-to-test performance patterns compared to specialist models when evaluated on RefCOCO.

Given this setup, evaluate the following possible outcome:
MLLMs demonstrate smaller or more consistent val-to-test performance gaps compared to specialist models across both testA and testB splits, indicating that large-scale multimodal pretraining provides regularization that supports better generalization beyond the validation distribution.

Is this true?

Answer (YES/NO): NO